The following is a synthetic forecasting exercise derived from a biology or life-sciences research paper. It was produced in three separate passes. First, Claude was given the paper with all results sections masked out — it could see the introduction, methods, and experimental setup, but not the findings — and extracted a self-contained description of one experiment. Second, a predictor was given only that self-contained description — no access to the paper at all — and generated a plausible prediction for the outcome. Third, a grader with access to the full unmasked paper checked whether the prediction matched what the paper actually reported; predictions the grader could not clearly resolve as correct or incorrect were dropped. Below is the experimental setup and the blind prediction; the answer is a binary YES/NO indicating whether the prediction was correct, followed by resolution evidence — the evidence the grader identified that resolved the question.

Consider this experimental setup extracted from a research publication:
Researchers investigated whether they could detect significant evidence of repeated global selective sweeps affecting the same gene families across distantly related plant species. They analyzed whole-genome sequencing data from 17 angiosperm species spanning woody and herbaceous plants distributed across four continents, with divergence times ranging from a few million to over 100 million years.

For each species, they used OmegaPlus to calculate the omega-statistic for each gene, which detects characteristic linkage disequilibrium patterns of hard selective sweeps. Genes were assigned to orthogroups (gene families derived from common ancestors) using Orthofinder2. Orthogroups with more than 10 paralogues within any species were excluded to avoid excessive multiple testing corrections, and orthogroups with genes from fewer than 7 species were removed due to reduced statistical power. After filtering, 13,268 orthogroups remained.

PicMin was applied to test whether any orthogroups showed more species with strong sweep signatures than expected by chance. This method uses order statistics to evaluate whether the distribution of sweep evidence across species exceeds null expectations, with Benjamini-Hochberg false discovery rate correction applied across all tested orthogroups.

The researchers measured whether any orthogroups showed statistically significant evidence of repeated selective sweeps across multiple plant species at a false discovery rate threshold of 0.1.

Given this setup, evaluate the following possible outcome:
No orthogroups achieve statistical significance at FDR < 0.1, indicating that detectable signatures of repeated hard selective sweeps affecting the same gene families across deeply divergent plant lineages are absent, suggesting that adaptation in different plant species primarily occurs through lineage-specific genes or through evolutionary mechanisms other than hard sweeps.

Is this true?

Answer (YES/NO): NO